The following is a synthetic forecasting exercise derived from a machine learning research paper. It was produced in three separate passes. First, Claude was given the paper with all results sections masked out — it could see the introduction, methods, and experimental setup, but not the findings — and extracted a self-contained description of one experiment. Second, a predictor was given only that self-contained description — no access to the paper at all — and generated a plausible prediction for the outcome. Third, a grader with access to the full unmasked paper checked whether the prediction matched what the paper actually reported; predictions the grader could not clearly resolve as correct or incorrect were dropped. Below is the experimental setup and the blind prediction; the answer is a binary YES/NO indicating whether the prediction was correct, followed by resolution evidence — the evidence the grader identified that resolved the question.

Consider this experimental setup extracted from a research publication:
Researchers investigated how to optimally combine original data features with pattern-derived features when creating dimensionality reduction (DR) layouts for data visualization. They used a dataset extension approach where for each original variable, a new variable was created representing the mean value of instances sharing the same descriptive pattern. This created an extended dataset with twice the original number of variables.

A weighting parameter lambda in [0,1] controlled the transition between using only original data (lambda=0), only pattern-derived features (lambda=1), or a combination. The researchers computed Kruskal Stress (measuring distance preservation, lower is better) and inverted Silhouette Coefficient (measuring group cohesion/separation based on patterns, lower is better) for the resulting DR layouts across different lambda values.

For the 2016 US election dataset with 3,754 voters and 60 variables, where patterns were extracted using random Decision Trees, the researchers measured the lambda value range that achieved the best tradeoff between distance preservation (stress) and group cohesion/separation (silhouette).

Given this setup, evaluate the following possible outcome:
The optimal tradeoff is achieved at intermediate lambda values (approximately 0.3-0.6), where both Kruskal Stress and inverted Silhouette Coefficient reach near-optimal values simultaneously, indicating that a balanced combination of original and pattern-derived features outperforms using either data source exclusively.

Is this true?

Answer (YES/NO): NO